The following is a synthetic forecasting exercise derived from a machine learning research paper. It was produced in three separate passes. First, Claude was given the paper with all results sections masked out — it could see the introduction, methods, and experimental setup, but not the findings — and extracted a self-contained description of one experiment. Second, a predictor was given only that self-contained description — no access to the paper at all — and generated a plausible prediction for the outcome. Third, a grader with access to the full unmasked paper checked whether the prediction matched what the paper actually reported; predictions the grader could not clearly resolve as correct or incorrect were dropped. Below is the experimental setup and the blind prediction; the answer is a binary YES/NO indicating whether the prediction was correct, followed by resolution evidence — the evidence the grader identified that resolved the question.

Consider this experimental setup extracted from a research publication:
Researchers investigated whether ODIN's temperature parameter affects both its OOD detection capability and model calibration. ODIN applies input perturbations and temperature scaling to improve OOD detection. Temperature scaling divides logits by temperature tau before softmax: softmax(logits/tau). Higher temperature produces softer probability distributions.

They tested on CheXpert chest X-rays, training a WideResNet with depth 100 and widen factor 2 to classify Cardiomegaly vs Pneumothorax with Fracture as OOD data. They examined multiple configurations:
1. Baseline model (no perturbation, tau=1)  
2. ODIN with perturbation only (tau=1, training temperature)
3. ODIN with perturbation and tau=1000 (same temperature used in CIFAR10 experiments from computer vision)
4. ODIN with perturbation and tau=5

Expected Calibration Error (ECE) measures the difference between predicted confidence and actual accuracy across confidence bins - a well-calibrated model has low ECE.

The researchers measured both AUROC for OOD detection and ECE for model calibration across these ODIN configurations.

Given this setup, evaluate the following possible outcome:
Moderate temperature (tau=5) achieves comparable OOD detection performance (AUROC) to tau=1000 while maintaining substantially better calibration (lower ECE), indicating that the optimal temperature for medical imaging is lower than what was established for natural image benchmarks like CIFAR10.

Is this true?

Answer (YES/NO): YES